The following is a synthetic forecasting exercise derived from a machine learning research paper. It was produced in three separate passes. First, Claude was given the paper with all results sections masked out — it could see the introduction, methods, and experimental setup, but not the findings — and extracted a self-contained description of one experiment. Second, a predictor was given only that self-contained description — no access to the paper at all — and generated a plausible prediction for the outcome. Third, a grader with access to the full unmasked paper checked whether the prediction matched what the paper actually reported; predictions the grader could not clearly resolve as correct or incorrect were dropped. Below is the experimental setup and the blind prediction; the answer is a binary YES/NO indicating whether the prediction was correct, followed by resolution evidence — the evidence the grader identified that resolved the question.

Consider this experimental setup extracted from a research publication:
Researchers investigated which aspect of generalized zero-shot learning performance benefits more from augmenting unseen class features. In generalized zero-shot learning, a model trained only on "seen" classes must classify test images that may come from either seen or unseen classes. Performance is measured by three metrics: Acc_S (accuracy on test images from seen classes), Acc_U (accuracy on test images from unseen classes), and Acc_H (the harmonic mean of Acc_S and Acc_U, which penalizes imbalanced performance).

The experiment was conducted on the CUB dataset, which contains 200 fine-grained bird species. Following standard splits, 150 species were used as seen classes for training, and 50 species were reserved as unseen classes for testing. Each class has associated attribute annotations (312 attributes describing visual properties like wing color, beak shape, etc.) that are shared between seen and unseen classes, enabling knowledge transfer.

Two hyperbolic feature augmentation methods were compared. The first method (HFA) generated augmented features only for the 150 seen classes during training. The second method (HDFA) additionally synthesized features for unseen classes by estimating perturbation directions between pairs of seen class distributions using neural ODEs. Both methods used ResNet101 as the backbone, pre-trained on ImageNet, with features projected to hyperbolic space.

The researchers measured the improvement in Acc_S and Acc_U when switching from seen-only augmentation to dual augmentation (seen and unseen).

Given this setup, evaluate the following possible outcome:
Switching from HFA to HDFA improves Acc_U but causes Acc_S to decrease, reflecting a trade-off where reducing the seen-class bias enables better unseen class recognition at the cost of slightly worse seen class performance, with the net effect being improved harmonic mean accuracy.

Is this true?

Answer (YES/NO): NO